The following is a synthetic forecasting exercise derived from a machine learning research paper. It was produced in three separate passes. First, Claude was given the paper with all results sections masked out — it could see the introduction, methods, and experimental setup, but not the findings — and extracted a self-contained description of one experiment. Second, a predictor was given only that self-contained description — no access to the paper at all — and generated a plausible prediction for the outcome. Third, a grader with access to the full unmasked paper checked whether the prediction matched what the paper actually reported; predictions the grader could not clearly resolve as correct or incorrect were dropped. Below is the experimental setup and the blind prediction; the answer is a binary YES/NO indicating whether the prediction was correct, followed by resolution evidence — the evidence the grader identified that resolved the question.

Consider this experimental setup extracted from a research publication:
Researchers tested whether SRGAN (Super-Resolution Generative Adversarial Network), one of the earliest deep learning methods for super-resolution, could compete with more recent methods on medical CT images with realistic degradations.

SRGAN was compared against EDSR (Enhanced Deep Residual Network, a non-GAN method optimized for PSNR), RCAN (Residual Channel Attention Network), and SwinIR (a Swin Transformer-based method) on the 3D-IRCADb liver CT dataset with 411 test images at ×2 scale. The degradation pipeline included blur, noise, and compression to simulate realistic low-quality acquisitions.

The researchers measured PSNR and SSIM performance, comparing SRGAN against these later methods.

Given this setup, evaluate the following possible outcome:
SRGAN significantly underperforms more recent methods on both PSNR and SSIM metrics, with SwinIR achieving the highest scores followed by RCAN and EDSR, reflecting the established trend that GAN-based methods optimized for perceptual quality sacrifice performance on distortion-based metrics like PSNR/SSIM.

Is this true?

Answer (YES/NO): NO